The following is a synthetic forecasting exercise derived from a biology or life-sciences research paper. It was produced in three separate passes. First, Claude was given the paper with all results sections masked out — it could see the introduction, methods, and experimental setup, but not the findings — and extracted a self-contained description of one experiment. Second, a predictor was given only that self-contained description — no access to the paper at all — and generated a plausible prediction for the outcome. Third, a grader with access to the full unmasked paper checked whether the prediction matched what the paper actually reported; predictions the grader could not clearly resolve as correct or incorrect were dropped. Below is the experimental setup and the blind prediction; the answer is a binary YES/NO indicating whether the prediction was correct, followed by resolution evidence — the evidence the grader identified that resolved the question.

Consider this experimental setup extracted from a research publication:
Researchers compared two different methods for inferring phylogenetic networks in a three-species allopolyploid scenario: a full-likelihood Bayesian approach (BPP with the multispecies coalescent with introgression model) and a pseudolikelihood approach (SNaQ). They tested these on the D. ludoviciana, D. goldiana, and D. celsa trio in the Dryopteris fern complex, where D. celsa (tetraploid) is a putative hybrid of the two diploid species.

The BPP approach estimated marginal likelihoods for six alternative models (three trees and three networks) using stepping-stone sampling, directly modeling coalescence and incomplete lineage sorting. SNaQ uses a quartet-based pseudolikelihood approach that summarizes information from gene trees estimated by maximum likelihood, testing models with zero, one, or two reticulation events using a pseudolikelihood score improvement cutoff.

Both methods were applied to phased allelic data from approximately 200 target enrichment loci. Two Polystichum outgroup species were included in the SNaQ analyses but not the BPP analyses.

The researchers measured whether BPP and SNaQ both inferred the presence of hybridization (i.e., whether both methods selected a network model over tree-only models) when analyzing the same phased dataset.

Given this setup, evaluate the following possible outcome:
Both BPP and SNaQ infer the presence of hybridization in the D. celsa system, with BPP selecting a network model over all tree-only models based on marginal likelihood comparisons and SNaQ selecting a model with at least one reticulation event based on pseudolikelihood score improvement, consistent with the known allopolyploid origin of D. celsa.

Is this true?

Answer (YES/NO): YES